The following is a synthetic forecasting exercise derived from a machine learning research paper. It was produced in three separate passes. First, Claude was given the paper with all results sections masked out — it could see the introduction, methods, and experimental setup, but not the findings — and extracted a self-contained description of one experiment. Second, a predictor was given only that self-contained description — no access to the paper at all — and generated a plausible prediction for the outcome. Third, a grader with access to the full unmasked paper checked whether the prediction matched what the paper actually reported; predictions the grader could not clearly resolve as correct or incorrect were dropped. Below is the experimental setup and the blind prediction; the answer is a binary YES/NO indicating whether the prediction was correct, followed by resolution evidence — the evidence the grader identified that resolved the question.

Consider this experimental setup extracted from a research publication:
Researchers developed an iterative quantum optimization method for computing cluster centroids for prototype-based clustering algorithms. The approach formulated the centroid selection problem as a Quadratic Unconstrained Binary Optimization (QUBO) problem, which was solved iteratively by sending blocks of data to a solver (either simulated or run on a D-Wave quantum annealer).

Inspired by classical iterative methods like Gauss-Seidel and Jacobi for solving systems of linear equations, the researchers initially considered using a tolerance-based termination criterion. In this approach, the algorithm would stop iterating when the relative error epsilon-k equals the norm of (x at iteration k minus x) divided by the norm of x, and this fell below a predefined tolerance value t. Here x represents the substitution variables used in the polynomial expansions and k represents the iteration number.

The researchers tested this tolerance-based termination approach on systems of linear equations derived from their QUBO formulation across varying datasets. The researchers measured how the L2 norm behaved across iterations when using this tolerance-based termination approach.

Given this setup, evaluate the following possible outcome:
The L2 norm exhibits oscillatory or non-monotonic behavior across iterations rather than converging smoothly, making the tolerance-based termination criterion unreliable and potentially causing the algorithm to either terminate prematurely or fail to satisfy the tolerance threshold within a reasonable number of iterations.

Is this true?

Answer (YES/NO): YES